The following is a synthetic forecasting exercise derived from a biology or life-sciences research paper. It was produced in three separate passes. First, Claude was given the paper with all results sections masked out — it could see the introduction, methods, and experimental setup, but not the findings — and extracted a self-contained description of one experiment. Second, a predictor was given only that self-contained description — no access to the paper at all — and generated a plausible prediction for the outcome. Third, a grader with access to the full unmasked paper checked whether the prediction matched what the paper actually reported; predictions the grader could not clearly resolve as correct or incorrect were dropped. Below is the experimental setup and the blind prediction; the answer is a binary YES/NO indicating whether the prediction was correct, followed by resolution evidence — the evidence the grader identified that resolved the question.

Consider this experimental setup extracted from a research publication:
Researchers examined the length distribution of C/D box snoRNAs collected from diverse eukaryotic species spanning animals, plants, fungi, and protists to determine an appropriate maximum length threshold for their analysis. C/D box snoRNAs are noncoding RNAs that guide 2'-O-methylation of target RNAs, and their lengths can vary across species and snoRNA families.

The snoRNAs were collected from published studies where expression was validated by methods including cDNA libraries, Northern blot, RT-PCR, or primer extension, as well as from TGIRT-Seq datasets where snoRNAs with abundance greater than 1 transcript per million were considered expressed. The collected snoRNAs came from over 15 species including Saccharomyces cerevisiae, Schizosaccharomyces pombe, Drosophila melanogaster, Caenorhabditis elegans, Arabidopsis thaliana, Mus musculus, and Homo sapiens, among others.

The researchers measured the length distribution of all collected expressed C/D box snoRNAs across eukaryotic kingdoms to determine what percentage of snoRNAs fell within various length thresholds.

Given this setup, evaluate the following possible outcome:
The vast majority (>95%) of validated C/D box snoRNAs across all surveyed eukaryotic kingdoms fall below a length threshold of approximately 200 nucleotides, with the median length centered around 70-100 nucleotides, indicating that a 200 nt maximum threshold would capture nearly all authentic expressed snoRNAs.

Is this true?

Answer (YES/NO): NO